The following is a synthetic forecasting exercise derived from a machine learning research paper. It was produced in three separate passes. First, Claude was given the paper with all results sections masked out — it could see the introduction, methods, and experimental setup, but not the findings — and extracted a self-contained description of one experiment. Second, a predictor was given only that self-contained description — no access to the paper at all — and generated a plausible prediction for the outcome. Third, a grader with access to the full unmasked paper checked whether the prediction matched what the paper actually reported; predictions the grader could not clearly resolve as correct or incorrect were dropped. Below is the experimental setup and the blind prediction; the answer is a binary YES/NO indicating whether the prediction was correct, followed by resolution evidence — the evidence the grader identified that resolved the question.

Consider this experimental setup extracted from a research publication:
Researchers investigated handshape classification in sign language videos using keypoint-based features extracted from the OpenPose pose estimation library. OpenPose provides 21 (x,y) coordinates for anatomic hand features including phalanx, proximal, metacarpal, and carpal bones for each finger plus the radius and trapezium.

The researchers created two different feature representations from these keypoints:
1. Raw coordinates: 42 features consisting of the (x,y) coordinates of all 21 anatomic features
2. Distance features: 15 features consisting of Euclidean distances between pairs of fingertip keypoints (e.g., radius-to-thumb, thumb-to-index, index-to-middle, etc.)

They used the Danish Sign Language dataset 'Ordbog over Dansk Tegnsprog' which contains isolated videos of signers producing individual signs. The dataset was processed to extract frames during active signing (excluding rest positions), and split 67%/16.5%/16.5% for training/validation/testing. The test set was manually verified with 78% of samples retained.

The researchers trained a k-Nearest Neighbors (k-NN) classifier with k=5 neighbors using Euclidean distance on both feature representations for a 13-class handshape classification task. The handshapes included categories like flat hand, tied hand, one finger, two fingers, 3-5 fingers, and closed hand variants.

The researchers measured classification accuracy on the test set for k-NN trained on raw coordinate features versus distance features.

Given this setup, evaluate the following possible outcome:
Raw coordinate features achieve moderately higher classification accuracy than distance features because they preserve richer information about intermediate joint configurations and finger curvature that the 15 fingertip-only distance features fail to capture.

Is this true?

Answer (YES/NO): NO